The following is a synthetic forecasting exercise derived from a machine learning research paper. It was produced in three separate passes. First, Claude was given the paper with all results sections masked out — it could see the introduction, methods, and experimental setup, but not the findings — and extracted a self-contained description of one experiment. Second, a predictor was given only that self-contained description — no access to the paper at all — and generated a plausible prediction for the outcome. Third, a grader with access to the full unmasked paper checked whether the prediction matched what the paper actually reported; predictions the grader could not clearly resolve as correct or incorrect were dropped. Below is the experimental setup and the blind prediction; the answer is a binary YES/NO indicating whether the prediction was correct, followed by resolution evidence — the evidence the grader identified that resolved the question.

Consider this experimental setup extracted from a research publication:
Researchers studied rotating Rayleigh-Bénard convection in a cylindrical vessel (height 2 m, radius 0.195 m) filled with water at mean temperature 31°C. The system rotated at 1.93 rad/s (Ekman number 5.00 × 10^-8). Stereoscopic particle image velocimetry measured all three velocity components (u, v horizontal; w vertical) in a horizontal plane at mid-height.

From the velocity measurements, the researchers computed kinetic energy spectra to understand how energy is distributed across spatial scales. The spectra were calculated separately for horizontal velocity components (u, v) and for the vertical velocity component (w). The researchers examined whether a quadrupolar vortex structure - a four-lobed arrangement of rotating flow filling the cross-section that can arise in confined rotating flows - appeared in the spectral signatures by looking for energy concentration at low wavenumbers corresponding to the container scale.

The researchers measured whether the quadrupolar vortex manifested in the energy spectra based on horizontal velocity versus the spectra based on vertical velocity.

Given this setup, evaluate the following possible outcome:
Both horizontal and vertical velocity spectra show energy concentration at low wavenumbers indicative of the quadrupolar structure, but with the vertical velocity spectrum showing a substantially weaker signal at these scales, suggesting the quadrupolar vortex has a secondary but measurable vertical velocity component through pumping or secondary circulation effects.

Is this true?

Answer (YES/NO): NO